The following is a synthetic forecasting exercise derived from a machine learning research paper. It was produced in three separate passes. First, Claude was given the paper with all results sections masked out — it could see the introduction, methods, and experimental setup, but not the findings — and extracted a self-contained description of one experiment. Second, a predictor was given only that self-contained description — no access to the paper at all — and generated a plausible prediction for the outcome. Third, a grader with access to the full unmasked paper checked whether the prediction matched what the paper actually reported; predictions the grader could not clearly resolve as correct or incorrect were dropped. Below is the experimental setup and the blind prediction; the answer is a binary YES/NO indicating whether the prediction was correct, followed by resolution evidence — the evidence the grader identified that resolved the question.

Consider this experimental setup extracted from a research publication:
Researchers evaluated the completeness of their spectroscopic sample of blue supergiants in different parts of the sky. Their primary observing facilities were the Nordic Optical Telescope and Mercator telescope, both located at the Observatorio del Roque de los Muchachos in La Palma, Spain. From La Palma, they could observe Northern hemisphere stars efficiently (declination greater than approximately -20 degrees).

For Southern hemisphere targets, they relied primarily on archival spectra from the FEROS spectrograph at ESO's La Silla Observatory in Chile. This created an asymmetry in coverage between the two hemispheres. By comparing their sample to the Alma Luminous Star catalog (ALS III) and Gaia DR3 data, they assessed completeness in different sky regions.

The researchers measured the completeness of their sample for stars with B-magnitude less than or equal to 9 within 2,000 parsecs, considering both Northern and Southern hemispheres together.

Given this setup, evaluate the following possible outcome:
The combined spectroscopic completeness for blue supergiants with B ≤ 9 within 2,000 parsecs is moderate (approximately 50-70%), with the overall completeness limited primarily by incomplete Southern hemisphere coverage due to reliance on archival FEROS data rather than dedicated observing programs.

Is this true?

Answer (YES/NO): NO